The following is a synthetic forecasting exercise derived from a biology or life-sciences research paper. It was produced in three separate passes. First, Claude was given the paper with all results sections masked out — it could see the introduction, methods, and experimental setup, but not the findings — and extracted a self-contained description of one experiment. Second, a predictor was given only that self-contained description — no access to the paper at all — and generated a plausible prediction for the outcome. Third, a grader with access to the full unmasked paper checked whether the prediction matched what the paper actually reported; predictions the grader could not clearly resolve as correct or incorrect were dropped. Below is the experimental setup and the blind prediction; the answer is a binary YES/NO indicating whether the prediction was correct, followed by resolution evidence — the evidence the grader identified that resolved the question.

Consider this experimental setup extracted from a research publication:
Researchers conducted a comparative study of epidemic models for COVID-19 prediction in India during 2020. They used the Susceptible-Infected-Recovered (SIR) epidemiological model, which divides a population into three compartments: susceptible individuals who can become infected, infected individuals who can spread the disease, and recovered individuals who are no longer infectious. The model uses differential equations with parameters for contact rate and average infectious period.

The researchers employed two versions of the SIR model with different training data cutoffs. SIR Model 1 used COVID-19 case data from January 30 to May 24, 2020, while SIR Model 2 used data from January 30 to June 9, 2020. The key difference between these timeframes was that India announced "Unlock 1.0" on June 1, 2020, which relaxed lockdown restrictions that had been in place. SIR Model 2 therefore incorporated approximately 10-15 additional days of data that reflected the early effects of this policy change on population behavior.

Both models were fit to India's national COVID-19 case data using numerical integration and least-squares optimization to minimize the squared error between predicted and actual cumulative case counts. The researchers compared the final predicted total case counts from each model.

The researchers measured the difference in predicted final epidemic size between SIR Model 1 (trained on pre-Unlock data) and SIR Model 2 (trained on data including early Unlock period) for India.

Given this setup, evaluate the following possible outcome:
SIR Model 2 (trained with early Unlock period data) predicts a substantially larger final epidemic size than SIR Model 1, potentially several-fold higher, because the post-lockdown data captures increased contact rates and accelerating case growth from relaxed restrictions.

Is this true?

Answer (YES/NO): NO